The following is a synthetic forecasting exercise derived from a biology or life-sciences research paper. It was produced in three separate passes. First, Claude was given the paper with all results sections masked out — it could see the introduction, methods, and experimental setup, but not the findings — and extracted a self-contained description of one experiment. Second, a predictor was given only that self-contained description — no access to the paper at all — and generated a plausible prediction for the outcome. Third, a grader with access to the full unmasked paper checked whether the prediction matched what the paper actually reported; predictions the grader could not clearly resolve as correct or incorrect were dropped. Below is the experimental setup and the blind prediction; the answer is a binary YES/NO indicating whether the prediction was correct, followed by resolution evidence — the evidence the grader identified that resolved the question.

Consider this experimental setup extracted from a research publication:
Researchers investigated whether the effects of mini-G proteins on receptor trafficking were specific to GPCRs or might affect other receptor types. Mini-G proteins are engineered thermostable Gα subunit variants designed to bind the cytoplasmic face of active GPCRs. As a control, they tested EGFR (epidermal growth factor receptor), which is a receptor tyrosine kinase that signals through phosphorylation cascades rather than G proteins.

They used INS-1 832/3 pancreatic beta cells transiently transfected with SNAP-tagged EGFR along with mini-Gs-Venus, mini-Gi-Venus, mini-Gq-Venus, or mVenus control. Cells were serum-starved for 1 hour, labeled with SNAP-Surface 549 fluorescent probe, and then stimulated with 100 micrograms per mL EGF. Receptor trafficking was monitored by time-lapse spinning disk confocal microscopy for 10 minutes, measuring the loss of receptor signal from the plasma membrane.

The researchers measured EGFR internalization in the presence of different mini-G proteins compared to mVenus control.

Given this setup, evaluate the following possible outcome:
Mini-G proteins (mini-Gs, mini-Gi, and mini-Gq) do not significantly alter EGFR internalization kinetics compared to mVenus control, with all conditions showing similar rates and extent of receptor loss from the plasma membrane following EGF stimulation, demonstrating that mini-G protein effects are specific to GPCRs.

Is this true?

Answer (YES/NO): YES